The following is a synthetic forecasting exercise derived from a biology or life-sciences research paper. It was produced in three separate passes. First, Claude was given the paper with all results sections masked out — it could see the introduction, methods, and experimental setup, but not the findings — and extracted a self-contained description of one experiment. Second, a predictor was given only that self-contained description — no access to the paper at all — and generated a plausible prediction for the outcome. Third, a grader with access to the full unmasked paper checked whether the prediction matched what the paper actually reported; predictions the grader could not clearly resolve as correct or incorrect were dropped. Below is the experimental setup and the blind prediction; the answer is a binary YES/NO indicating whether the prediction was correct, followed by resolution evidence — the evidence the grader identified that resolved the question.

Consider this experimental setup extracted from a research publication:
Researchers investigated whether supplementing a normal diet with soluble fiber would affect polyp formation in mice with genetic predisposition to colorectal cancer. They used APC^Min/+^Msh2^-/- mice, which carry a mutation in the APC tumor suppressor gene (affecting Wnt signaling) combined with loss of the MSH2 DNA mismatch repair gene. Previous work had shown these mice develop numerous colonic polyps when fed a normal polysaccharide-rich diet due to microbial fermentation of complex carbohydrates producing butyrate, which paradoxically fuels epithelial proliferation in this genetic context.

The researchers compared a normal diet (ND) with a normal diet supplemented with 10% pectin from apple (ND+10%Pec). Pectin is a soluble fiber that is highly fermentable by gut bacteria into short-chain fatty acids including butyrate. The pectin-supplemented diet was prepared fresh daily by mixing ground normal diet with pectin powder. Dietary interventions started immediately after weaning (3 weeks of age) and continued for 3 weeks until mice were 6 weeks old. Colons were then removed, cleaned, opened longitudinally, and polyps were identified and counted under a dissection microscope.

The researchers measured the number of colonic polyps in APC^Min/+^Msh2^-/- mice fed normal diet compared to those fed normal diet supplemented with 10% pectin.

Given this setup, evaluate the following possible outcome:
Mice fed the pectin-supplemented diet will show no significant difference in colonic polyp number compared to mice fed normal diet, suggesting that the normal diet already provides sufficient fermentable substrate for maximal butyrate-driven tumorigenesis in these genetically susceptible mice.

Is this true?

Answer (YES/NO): NO